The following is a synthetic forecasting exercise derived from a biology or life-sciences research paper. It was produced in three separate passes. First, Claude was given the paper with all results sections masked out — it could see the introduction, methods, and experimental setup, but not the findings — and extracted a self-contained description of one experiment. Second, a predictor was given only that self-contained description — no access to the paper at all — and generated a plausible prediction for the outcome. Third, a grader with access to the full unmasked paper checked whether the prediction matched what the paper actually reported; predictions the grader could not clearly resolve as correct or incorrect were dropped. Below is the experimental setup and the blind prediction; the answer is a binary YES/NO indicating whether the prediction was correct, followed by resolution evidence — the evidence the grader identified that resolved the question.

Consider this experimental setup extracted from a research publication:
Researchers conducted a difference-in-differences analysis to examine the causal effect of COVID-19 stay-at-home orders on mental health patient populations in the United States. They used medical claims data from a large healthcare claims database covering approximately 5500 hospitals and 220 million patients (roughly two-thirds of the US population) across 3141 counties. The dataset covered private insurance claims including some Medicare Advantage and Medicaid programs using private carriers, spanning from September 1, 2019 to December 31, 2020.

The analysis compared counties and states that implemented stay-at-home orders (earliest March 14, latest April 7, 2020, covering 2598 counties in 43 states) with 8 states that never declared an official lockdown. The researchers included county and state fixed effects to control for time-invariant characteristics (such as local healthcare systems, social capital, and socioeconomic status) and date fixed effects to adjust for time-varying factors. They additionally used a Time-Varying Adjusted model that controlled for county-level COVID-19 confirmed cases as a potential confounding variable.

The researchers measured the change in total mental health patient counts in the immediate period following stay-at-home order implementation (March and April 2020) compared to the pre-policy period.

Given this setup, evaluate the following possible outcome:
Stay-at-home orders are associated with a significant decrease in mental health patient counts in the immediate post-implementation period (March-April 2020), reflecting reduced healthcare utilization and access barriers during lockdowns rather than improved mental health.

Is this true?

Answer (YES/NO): NO